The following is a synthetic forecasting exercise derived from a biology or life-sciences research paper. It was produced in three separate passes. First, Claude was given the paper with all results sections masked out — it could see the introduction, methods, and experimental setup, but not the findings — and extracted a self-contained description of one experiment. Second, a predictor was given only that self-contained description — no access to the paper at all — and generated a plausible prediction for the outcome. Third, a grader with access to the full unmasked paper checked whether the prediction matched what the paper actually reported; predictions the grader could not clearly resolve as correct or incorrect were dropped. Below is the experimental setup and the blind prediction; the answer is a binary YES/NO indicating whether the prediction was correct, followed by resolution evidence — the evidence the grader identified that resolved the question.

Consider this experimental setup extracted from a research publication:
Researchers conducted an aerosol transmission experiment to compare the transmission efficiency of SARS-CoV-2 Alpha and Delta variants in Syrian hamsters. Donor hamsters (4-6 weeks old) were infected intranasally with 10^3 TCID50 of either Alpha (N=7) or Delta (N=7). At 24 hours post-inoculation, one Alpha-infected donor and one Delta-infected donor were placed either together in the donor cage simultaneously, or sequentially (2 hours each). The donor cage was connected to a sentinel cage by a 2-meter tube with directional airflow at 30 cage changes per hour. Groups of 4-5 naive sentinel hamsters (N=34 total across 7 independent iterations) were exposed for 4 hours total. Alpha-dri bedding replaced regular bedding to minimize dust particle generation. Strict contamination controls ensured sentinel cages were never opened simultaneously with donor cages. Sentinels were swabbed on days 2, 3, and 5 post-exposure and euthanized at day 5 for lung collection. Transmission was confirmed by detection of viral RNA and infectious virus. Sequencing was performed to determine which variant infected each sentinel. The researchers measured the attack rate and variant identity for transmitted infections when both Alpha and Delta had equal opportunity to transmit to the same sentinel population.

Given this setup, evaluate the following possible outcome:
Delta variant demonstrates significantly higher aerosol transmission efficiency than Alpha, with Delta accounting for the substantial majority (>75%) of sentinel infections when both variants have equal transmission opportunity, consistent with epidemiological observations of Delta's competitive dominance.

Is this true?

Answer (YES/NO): NO